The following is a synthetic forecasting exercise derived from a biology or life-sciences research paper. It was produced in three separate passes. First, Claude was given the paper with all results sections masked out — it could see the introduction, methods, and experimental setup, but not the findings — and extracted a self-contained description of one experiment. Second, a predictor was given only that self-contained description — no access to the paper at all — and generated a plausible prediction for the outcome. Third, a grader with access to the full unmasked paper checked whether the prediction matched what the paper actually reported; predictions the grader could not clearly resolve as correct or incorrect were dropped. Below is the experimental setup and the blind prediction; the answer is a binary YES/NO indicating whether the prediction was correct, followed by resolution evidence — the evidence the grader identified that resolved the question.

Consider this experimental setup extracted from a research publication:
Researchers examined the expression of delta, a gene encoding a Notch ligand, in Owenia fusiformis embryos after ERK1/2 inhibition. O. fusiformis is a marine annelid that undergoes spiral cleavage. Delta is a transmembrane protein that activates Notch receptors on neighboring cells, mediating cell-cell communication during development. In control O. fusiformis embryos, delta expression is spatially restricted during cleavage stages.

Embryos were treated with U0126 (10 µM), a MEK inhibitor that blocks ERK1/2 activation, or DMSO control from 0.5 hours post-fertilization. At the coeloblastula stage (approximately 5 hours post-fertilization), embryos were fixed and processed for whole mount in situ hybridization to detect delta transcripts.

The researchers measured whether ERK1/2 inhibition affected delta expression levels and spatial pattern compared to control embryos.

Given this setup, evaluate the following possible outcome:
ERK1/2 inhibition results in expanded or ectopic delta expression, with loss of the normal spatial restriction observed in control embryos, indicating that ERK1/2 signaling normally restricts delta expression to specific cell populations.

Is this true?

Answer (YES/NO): NO